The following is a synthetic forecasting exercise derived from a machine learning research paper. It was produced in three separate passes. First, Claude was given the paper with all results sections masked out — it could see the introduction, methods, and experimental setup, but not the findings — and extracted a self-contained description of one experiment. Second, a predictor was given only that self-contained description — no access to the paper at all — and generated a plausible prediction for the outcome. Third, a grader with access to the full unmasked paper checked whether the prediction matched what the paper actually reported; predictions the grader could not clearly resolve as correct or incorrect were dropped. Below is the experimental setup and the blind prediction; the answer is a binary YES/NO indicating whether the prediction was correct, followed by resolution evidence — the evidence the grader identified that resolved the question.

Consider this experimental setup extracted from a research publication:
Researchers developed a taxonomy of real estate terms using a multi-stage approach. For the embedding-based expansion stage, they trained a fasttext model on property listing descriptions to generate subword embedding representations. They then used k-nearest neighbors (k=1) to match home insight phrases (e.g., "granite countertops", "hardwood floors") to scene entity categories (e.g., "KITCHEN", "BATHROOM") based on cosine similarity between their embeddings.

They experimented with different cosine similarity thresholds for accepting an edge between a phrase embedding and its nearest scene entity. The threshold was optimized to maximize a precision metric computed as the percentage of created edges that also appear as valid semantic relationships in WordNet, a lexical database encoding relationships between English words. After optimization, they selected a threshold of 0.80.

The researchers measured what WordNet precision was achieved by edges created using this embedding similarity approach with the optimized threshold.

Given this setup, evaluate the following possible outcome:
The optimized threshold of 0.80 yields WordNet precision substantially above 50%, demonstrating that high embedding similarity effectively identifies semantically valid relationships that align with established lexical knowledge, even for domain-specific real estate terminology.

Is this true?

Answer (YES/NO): NO